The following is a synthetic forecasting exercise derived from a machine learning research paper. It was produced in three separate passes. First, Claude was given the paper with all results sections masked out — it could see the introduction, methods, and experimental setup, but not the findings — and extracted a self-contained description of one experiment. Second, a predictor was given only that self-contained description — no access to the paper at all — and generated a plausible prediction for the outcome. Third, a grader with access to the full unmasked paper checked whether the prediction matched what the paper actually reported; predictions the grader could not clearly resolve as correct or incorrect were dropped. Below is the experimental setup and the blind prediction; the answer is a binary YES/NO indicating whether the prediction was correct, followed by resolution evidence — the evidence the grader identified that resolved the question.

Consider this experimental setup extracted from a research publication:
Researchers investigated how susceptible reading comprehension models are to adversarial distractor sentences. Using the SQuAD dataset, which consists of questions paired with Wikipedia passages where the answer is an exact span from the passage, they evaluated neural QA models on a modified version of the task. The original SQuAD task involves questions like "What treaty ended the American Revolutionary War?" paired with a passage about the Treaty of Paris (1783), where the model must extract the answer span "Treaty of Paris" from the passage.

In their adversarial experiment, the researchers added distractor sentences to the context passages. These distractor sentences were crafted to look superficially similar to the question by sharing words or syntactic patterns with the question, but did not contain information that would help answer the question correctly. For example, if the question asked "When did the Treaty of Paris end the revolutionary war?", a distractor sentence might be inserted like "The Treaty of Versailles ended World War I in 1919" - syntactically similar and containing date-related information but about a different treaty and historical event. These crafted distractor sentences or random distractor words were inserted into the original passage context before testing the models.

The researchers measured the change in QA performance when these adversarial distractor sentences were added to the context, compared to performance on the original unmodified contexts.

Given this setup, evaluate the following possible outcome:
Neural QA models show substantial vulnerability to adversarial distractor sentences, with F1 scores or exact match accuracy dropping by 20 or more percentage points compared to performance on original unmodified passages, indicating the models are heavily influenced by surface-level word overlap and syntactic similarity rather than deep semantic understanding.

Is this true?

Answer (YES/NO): YES